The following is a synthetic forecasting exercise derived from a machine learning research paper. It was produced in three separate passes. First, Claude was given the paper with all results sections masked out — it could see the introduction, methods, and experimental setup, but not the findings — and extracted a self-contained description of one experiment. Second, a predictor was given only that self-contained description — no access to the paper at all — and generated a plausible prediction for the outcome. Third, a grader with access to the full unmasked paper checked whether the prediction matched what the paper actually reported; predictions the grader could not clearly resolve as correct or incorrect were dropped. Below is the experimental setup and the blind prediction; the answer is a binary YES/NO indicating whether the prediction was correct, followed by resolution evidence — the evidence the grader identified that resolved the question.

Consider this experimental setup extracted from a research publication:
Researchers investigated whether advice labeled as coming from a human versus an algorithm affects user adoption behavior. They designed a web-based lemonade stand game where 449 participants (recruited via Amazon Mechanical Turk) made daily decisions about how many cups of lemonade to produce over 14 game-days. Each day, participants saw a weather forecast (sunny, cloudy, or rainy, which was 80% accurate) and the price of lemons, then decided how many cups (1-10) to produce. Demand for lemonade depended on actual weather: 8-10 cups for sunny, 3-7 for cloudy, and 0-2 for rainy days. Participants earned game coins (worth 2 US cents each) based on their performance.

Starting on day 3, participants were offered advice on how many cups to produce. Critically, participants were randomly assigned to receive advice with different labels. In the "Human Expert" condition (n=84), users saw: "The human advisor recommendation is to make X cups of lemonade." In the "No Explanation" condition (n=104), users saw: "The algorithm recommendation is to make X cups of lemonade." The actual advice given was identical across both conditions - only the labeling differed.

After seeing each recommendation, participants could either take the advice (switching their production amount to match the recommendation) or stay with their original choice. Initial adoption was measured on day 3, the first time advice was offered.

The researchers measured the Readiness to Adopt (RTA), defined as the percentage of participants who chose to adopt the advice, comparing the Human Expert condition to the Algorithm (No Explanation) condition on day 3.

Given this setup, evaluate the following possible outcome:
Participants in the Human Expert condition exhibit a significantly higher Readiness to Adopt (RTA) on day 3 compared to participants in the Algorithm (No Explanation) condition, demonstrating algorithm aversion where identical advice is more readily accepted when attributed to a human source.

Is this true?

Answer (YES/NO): NO